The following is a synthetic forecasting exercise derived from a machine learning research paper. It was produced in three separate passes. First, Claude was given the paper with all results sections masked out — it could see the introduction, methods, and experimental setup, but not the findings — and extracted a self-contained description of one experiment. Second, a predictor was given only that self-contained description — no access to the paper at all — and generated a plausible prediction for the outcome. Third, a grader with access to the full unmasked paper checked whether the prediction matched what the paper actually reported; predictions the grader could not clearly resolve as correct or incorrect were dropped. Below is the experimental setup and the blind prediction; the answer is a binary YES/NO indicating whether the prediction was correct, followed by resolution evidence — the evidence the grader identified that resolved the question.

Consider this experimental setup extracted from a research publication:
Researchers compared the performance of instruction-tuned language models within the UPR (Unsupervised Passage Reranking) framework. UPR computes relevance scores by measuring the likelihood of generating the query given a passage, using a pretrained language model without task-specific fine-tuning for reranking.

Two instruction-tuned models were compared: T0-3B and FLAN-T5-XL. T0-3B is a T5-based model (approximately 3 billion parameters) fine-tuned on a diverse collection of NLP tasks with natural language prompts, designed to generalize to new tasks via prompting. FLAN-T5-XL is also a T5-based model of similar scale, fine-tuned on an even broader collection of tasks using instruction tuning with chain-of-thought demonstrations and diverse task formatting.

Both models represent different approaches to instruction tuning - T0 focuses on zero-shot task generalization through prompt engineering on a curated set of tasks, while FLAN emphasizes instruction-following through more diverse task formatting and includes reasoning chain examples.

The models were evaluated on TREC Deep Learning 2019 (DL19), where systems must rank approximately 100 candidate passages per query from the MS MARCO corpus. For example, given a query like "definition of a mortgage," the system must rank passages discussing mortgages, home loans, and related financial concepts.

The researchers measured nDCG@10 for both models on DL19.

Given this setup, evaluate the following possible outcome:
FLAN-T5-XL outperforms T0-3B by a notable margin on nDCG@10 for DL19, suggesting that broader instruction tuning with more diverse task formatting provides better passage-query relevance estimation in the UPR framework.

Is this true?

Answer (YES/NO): NO